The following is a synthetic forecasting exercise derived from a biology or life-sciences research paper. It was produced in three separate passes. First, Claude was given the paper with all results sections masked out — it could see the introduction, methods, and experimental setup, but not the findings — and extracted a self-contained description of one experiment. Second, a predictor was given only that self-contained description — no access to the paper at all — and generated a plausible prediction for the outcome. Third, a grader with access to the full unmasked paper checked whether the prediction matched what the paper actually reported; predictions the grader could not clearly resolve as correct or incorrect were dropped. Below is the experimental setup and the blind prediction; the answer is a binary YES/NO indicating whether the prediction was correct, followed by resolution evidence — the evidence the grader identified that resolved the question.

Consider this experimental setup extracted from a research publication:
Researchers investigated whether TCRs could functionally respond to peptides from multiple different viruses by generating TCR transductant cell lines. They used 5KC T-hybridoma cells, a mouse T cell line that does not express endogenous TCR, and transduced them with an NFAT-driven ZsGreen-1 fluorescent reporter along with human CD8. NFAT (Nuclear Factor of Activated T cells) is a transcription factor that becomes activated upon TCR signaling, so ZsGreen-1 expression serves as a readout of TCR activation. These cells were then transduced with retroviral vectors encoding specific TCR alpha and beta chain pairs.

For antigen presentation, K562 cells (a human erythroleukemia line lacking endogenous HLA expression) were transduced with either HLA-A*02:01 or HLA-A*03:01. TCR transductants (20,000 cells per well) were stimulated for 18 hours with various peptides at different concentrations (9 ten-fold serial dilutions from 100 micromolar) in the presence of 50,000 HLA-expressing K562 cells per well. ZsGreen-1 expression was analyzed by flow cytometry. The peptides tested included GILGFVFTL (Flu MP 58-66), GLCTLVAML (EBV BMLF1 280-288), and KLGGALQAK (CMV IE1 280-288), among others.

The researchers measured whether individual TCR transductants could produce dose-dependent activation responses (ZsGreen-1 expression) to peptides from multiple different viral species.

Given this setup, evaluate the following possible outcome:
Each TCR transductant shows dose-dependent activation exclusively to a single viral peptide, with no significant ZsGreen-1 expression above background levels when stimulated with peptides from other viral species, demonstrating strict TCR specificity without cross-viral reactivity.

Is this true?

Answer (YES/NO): NO